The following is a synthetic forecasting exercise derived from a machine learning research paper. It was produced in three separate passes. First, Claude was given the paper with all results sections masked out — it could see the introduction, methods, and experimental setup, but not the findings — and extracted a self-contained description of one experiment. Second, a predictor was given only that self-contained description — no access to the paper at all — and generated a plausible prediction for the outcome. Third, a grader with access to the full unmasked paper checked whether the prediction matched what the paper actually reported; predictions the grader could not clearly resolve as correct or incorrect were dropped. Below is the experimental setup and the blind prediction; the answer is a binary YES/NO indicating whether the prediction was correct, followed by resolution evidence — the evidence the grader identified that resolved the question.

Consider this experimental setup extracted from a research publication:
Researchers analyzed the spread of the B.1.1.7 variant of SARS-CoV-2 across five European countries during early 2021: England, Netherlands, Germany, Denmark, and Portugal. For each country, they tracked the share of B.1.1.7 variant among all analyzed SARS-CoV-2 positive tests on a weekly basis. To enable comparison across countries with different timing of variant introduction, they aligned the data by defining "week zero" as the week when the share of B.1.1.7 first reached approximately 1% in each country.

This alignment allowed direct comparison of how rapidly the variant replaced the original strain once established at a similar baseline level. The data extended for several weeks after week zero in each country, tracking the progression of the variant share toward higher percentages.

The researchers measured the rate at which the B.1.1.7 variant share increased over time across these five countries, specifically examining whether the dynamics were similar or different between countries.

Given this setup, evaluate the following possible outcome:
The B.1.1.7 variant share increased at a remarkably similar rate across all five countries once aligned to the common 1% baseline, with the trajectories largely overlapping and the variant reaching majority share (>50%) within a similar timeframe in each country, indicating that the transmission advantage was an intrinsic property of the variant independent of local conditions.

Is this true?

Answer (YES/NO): NO